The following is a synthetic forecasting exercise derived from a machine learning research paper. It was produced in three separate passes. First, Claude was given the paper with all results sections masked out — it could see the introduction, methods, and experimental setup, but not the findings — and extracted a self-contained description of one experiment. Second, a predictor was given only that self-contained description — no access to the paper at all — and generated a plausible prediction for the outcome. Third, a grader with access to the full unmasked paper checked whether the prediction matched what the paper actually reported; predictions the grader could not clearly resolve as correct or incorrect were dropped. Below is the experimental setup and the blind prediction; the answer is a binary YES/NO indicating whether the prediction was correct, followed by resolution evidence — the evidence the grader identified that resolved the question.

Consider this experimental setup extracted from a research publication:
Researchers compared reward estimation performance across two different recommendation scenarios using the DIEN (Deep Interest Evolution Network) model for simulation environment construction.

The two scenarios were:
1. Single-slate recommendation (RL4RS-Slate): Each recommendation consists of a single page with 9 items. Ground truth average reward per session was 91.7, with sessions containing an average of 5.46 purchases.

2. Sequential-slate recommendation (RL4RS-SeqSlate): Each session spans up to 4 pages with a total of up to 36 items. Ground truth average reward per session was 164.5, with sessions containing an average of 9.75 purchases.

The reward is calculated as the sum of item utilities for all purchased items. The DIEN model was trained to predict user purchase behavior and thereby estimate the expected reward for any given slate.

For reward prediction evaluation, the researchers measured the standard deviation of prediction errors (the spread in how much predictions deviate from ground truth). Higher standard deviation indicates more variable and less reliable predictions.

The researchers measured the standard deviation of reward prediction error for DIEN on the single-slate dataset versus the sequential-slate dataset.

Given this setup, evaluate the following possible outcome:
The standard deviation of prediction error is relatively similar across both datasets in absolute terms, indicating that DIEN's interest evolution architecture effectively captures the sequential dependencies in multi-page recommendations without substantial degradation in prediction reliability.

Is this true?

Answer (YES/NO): NO